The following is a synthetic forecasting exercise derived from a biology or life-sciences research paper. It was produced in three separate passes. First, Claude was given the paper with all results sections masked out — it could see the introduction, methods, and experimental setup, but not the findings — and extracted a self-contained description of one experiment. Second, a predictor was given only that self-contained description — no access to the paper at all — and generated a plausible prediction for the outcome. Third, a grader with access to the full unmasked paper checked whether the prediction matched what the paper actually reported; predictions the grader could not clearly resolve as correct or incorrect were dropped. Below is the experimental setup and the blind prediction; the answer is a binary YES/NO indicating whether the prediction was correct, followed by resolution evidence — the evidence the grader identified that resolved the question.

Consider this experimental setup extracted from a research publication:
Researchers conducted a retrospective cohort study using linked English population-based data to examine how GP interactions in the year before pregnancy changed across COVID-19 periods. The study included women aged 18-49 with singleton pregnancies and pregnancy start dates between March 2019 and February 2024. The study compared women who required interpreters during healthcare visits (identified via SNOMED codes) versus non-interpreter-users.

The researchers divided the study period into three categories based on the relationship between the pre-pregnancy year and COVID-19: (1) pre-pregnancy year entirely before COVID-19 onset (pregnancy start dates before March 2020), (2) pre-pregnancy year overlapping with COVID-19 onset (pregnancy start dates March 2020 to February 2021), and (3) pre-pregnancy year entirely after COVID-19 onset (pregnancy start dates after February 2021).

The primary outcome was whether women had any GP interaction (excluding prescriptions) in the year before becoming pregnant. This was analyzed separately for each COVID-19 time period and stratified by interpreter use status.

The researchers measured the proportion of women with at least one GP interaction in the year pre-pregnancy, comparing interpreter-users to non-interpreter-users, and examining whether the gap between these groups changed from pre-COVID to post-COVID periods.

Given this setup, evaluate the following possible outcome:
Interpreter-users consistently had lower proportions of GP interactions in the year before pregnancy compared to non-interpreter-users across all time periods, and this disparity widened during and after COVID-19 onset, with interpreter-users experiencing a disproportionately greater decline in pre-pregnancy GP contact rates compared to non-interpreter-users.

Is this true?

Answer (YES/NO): NO